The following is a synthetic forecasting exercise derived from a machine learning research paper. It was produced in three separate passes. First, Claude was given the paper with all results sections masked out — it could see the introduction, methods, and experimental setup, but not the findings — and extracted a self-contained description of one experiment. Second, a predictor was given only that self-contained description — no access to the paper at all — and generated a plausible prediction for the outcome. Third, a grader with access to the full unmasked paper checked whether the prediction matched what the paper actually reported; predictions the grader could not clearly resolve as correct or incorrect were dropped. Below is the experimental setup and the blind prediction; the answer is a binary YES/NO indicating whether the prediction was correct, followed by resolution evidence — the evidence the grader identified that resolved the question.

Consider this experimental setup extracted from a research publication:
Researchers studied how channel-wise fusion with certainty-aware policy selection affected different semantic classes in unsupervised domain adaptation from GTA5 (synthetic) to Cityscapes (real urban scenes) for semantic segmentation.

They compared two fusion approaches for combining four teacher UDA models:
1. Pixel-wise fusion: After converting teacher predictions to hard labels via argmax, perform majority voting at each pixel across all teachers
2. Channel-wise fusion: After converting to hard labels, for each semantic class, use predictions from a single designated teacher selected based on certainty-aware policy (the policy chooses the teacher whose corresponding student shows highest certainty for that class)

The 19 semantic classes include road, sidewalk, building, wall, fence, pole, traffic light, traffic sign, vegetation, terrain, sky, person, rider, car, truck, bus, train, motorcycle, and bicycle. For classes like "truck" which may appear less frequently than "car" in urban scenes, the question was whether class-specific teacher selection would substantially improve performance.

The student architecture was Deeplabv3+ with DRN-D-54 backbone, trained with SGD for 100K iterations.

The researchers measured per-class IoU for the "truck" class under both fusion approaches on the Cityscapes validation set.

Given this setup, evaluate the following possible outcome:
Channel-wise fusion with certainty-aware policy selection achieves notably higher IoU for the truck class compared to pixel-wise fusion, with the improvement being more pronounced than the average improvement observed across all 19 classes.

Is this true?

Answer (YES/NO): YES